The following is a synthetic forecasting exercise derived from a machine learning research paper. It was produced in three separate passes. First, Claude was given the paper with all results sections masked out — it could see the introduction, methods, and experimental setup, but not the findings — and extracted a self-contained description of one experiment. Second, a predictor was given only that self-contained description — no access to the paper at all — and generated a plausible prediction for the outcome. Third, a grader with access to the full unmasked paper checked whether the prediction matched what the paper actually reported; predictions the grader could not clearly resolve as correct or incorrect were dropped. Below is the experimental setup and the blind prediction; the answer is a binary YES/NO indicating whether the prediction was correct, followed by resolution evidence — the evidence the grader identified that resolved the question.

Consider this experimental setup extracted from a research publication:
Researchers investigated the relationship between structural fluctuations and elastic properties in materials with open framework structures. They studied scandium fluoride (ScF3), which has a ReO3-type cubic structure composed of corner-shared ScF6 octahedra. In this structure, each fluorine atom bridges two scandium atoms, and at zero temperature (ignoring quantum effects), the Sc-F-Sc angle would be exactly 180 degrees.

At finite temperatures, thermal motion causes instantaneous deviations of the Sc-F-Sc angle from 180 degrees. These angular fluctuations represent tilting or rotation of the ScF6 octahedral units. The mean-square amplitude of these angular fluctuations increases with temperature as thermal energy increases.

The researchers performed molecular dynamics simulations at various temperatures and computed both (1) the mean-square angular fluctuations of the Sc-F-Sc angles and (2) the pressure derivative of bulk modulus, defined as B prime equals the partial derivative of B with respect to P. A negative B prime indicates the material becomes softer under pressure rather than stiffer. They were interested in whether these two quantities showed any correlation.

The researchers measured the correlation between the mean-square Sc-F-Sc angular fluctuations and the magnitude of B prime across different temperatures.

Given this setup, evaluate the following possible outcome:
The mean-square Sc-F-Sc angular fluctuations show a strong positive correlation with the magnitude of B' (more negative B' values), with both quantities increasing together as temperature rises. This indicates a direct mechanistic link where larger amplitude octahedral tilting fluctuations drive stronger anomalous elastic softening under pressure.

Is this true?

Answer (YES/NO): NO